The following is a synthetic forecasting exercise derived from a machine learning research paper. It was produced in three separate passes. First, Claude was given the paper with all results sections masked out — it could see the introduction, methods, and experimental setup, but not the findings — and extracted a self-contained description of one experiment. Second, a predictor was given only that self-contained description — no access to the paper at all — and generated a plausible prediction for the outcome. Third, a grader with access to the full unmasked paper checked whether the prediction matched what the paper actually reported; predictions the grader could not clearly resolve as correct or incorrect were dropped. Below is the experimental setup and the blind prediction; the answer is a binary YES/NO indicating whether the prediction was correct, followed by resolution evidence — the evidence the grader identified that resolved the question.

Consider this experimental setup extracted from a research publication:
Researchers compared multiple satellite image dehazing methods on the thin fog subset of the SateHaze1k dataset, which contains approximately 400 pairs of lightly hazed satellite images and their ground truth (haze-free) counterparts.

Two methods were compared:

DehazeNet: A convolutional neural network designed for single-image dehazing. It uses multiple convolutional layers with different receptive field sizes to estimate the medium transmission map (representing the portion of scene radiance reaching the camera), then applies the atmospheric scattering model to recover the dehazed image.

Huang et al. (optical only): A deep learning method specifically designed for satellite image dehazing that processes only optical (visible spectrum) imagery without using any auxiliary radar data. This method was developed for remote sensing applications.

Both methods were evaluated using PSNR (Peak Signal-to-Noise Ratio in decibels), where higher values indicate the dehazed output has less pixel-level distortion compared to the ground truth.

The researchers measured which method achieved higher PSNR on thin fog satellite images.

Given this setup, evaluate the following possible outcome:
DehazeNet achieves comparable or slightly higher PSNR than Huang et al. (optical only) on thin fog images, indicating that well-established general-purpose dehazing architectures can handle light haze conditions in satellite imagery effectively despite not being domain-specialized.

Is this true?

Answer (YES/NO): NO